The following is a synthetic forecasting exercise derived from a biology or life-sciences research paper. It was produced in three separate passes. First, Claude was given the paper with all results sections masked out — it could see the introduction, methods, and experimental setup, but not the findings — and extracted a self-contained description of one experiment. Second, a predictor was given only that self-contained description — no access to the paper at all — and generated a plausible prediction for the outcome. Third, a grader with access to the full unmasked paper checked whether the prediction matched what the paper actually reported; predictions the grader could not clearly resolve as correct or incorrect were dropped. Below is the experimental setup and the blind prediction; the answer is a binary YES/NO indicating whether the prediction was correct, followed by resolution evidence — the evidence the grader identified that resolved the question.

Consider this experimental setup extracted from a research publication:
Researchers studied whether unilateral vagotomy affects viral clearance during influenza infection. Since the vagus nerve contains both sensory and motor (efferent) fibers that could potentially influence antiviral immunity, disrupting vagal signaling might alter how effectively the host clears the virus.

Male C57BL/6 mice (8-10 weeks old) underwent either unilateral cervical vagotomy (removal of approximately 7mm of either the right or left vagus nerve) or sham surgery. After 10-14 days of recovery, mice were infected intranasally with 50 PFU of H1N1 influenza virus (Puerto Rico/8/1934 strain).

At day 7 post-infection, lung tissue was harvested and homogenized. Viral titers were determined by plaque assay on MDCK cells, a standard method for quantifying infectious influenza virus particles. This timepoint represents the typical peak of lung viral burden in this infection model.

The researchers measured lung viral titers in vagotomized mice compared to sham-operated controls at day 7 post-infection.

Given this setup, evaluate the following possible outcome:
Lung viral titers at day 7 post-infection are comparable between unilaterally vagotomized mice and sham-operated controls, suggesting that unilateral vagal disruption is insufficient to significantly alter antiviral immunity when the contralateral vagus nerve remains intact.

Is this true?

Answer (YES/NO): YES